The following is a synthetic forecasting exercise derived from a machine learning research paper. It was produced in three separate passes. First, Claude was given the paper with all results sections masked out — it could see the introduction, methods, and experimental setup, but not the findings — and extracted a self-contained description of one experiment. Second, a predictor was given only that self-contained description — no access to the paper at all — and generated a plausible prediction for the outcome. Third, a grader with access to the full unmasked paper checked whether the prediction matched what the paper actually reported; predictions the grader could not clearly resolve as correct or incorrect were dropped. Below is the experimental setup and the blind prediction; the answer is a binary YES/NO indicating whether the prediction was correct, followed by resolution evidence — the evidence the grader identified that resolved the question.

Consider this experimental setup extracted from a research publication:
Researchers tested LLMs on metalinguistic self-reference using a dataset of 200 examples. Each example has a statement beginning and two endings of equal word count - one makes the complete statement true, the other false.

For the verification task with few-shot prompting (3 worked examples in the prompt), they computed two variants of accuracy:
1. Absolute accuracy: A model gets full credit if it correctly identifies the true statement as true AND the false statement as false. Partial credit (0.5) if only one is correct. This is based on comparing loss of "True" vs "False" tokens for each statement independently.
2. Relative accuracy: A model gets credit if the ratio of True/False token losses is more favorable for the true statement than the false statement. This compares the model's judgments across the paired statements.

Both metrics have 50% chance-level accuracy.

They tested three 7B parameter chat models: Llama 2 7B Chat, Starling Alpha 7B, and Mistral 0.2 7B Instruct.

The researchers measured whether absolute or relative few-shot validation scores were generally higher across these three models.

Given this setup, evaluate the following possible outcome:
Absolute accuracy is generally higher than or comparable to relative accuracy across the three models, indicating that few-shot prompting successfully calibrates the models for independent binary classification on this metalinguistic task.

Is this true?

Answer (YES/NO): NO